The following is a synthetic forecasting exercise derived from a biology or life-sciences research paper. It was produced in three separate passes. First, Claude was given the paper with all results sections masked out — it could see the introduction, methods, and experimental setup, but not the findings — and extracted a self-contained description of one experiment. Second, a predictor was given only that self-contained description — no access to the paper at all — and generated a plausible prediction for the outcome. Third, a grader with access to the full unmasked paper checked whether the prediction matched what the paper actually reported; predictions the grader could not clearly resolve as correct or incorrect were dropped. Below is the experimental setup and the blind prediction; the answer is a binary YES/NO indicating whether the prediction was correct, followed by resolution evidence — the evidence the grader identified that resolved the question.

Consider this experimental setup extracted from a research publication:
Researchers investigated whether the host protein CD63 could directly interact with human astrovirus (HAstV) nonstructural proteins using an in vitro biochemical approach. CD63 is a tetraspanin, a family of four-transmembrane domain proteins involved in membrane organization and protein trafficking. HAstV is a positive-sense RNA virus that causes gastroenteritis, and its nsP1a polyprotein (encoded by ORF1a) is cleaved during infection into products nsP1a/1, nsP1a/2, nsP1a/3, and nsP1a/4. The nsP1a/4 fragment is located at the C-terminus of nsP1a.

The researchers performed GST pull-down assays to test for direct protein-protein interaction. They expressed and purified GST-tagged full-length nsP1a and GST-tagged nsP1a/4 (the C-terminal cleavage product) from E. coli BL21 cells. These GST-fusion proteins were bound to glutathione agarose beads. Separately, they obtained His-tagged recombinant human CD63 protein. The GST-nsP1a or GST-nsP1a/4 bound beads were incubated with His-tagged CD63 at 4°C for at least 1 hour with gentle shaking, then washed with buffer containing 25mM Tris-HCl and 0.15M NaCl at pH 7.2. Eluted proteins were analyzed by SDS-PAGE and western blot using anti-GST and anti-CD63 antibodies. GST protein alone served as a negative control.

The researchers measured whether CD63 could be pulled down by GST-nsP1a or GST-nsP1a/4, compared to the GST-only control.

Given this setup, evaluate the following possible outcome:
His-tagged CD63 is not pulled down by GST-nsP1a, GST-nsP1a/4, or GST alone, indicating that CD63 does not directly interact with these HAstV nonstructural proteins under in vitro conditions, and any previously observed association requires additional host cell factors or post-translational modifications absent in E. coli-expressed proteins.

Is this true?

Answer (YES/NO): NO